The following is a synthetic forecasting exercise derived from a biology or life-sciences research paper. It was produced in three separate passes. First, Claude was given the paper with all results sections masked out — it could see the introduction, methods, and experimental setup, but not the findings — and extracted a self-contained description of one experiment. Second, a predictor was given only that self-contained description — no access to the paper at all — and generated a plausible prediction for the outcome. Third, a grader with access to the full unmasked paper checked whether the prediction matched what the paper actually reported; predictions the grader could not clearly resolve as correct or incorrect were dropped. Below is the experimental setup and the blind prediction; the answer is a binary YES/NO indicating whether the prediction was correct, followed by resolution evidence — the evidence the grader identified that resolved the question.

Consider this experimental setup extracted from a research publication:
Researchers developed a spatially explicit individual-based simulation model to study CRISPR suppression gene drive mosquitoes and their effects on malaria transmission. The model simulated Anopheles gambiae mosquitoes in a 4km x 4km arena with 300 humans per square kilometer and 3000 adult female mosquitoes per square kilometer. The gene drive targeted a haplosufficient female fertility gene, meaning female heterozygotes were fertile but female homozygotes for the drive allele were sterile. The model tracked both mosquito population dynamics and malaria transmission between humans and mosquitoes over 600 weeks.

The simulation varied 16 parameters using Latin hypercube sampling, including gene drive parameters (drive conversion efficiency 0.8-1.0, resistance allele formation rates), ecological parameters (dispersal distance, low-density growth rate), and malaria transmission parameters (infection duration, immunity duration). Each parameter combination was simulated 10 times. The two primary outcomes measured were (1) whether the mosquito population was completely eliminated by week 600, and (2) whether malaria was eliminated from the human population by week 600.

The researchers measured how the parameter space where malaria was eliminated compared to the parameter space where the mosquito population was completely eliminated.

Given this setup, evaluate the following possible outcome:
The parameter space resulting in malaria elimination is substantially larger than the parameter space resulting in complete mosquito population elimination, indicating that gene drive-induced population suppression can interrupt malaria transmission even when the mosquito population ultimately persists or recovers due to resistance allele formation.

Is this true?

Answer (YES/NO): YES